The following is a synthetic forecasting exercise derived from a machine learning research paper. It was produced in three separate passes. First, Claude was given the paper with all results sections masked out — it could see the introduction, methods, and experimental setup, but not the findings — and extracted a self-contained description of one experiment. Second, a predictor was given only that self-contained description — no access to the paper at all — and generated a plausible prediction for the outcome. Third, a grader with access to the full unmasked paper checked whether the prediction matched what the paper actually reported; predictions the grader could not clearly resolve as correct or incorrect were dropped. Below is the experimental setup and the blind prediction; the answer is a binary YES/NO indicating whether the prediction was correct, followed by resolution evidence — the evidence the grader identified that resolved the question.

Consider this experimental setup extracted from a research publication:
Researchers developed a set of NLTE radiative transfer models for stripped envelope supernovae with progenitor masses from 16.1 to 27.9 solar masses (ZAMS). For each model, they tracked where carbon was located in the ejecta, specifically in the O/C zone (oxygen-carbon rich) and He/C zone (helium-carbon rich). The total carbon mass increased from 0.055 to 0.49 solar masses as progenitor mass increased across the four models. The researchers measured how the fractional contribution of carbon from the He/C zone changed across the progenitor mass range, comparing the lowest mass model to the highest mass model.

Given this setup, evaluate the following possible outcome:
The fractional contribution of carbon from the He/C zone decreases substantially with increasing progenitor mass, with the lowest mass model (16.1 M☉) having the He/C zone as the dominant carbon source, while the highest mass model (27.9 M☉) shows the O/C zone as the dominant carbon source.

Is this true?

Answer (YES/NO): NO